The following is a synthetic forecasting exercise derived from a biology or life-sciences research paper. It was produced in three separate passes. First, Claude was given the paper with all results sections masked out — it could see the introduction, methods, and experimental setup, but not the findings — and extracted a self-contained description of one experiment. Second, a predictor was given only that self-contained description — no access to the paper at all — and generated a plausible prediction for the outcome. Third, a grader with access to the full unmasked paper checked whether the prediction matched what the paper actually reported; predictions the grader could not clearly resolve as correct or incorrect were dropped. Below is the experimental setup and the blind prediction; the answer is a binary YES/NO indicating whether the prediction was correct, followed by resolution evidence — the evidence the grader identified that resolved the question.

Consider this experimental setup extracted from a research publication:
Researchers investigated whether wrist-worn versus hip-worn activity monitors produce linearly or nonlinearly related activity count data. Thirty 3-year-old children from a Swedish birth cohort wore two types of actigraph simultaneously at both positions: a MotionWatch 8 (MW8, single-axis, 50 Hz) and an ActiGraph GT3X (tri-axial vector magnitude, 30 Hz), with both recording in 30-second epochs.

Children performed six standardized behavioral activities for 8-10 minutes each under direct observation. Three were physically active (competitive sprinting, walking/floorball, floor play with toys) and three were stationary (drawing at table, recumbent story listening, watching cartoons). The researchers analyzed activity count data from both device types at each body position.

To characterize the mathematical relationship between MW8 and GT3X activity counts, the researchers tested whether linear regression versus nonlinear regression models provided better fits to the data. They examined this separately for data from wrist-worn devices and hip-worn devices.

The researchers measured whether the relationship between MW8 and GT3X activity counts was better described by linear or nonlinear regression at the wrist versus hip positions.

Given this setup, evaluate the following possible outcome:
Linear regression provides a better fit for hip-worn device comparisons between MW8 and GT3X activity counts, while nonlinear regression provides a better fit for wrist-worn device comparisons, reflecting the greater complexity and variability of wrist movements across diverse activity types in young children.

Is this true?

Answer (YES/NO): NO